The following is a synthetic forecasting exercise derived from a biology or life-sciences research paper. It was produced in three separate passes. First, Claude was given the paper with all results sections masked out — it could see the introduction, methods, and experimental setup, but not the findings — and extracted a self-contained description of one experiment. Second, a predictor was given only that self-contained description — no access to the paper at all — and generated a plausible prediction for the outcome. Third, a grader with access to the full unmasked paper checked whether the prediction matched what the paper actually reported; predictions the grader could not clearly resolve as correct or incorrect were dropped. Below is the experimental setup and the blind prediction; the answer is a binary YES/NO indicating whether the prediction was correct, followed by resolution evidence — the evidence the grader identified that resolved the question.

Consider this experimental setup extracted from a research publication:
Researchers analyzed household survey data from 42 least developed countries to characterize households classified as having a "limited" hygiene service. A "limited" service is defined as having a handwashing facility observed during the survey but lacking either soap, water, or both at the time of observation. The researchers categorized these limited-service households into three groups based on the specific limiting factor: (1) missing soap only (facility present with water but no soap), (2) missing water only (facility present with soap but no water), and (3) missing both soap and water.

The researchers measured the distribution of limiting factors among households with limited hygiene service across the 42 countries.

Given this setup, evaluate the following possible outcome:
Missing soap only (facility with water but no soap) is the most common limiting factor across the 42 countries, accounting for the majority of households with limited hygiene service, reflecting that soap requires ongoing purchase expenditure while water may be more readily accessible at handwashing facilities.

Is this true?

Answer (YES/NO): NO